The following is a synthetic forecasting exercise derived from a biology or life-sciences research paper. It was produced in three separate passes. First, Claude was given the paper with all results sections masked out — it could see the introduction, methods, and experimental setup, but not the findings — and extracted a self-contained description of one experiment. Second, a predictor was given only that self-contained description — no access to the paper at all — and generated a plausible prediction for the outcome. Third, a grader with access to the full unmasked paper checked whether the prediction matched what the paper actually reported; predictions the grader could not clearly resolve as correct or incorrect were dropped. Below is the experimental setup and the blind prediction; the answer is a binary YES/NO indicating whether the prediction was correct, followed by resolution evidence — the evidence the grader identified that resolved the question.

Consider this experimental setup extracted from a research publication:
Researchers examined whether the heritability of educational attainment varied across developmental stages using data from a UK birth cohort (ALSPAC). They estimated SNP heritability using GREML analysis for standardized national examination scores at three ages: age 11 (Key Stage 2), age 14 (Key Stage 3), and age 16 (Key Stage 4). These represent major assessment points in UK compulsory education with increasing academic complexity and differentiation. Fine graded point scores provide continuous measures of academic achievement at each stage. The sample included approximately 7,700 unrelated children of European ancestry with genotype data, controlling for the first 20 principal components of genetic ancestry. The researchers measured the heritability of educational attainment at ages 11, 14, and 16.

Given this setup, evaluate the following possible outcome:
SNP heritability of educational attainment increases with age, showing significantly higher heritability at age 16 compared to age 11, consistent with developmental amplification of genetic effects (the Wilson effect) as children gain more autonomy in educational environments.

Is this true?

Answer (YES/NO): NO